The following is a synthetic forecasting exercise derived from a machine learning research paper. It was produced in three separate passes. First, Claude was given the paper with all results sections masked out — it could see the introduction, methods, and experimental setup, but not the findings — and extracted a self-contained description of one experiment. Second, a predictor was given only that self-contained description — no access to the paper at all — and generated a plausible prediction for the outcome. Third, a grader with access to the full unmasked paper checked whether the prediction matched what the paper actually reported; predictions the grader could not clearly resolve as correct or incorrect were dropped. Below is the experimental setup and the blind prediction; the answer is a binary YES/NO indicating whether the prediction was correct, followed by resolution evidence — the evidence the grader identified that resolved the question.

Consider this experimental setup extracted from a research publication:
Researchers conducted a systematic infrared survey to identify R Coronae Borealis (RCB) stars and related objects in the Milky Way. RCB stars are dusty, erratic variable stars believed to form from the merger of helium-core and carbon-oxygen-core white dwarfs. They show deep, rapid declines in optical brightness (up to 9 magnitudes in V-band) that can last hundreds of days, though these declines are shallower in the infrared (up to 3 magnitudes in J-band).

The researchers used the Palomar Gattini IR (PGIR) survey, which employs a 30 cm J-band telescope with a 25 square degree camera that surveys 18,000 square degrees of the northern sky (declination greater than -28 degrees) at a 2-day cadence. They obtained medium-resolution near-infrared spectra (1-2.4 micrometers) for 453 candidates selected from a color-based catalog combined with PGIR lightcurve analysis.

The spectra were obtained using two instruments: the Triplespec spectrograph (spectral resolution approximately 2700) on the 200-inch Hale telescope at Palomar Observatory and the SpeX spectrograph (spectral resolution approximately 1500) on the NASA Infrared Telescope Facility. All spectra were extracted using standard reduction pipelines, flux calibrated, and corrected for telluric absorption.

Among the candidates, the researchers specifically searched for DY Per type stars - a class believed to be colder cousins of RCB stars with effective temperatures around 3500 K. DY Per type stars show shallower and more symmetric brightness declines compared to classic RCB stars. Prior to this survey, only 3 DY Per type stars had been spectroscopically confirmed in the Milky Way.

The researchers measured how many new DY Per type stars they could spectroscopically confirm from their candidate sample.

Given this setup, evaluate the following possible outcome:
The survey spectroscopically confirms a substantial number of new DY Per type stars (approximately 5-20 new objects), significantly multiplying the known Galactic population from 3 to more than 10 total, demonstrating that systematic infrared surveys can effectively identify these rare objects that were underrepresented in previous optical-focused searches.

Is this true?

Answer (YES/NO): NO